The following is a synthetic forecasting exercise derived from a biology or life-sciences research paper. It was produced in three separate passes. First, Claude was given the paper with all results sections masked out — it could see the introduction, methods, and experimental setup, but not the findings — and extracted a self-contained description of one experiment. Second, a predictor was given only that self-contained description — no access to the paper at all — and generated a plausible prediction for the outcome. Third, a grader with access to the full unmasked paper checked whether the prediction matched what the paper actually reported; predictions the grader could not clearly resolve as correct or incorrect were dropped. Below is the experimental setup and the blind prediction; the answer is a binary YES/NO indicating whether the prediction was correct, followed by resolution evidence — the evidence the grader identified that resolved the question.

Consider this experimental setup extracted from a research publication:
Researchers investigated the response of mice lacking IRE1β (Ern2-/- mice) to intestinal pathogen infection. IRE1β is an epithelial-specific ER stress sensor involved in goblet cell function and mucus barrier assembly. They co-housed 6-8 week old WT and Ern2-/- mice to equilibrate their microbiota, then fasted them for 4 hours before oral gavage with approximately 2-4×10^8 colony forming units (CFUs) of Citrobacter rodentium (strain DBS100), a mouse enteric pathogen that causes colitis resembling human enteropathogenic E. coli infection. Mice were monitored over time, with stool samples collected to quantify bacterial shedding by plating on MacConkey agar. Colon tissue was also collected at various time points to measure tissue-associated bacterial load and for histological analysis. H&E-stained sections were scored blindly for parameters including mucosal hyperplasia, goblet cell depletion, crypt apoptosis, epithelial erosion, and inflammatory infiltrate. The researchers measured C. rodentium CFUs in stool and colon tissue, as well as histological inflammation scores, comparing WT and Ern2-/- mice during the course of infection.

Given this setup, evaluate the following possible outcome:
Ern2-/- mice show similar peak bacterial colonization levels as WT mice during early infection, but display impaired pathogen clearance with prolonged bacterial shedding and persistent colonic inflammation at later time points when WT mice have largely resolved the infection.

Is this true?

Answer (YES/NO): NO